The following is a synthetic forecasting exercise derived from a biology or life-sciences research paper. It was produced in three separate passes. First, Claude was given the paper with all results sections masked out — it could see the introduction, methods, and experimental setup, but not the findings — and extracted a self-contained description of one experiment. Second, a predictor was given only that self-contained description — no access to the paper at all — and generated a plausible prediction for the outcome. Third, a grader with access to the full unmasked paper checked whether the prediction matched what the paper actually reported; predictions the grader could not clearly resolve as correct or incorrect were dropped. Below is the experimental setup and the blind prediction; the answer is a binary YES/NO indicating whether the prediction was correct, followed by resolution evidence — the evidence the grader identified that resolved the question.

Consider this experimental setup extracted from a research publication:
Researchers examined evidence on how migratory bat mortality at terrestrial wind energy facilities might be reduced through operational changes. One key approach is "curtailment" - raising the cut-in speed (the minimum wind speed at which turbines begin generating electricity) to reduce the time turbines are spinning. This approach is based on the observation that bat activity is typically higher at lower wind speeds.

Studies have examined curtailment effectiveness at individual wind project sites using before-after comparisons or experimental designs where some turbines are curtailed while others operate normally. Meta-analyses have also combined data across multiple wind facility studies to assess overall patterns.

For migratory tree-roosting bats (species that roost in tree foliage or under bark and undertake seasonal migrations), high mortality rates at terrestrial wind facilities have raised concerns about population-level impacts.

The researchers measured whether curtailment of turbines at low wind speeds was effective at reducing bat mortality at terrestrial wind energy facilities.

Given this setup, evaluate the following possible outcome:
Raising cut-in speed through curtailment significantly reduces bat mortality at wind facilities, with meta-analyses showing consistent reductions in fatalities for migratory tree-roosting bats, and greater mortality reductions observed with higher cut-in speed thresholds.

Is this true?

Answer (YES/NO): YES